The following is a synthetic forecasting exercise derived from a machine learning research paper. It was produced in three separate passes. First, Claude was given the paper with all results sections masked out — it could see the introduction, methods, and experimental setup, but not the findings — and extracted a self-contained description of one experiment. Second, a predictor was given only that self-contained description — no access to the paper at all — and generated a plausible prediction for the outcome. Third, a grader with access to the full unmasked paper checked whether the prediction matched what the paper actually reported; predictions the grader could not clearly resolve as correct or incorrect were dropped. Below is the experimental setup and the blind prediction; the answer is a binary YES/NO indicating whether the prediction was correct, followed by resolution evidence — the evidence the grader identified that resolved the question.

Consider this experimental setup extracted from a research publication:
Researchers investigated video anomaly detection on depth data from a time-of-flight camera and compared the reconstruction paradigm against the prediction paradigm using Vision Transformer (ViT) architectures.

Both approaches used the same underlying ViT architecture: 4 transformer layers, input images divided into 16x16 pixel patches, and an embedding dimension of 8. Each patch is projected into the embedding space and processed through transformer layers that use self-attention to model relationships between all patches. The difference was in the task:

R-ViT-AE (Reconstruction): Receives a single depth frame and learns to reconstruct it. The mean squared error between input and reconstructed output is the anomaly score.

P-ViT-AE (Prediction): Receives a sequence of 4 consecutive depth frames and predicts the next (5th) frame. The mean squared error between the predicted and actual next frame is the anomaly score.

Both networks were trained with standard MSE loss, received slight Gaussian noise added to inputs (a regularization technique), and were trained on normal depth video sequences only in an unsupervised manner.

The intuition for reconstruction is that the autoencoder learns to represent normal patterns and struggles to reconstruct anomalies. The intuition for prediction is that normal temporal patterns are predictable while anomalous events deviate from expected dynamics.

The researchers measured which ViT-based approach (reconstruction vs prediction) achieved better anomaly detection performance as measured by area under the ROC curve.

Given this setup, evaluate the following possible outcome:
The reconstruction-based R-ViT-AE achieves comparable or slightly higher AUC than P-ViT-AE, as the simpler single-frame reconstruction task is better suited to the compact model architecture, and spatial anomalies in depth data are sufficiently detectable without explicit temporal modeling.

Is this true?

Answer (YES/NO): YES